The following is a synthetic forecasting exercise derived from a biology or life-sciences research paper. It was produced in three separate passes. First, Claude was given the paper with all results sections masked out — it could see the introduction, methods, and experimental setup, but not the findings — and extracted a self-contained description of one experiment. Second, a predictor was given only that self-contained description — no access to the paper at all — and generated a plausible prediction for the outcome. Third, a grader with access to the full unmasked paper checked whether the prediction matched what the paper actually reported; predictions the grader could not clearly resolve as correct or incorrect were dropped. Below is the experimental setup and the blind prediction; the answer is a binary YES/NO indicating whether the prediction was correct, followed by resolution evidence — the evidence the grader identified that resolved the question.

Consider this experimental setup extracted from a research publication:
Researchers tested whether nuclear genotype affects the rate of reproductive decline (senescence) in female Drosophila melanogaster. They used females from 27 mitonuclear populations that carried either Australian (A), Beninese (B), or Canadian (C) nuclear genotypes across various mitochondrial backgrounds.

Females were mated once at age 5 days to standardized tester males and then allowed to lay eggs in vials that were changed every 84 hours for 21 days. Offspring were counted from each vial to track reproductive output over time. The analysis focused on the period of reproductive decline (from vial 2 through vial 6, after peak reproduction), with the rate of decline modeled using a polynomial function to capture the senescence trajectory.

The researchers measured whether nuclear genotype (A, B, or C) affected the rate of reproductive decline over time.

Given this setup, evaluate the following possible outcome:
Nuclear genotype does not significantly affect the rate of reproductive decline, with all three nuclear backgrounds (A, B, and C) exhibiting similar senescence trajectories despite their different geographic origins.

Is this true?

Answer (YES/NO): NO